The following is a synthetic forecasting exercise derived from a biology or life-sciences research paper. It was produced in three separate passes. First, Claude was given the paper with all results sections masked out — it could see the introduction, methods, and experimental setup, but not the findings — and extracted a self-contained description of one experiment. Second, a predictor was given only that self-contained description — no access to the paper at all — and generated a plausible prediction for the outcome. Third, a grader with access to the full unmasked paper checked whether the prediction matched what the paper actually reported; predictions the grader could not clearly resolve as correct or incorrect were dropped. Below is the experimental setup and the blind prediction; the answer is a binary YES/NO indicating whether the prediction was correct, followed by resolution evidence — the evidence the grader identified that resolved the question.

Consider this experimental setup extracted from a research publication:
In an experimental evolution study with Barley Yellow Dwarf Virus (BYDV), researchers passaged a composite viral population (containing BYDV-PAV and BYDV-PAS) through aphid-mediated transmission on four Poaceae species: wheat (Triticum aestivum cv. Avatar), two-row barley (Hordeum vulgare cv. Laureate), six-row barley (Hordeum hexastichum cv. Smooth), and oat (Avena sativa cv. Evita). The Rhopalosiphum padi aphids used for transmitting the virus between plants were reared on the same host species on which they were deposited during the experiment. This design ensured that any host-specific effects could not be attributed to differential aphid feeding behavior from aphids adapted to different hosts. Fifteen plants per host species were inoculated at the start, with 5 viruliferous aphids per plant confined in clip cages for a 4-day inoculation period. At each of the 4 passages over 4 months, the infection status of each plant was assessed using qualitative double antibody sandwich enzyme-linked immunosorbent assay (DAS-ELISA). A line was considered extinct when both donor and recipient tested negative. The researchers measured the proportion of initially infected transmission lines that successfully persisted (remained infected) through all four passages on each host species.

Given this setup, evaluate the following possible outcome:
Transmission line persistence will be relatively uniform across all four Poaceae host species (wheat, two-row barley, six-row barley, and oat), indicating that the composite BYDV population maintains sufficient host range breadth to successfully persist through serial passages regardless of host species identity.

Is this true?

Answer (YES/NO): YES